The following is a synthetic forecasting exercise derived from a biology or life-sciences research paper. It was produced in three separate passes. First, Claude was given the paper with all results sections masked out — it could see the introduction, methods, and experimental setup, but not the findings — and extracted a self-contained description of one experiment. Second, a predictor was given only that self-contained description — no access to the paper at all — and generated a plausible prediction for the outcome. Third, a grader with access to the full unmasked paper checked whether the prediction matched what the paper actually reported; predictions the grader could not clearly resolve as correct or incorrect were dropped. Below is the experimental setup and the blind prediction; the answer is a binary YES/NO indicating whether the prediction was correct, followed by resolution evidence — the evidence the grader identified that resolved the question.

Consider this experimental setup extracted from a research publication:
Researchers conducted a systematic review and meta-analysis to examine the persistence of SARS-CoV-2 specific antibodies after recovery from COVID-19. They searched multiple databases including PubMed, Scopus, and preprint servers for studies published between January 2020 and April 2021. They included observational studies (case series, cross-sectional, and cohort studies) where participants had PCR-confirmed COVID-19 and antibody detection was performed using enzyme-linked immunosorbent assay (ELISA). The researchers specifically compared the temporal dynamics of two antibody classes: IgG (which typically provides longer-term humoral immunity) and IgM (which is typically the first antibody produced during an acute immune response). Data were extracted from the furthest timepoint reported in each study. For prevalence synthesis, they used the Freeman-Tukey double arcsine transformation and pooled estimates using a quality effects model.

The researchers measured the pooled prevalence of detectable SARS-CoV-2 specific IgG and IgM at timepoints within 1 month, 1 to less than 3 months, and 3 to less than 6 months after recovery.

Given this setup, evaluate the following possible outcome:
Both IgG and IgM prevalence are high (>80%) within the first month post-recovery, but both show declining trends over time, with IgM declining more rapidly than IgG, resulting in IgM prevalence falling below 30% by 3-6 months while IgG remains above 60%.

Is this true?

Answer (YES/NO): NO